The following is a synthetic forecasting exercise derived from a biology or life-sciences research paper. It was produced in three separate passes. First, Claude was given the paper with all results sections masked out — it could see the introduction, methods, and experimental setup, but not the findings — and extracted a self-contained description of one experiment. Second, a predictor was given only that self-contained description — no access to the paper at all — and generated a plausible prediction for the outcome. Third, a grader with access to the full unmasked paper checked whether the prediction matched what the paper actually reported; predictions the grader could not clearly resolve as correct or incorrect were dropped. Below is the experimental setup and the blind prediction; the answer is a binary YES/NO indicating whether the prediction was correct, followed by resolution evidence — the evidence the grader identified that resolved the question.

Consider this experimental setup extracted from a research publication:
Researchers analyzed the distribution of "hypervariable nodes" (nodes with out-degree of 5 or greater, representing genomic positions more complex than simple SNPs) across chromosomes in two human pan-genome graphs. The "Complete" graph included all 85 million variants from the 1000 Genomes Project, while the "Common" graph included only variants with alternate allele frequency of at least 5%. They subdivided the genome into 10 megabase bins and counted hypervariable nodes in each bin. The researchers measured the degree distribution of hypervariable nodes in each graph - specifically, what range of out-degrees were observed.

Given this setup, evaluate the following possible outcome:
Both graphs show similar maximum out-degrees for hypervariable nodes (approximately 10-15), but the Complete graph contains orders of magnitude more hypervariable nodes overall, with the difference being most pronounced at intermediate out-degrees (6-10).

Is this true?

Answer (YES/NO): NO